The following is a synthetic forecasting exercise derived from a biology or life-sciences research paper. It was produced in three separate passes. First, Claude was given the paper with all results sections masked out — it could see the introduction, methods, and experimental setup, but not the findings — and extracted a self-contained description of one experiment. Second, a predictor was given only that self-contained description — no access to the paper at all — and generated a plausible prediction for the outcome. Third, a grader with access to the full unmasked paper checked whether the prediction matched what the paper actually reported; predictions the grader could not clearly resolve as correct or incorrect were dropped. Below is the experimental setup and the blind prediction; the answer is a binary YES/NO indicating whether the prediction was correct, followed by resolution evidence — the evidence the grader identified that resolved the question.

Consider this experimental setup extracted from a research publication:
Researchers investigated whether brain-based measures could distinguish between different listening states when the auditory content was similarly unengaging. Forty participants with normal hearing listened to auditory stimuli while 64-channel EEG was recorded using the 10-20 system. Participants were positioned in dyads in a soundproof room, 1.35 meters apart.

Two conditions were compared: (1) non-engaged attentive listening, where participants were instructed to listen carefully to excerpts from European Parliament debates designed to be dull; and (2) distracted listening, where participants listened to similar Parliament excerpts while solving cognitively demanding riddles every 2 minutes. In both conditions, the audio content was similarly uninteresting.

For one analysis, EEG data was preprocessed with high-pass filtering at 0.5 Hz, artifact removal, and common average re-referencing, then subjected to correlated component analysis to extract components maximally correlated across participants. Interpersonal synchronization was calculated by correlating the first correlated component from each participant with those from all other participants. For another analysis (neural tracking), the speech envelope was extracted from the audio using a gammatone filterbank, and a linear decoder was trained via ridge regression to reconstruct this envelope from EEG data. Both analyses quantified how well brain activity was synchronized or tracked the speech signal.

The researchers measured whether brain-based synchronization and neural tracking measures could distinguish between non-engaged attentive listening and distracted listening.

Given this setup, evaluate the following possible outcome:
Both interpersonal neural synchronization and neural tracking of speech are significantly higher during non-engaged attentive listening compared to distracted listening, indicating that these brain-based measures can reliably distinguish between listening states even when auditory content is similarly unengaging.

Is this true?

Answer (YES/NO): YES